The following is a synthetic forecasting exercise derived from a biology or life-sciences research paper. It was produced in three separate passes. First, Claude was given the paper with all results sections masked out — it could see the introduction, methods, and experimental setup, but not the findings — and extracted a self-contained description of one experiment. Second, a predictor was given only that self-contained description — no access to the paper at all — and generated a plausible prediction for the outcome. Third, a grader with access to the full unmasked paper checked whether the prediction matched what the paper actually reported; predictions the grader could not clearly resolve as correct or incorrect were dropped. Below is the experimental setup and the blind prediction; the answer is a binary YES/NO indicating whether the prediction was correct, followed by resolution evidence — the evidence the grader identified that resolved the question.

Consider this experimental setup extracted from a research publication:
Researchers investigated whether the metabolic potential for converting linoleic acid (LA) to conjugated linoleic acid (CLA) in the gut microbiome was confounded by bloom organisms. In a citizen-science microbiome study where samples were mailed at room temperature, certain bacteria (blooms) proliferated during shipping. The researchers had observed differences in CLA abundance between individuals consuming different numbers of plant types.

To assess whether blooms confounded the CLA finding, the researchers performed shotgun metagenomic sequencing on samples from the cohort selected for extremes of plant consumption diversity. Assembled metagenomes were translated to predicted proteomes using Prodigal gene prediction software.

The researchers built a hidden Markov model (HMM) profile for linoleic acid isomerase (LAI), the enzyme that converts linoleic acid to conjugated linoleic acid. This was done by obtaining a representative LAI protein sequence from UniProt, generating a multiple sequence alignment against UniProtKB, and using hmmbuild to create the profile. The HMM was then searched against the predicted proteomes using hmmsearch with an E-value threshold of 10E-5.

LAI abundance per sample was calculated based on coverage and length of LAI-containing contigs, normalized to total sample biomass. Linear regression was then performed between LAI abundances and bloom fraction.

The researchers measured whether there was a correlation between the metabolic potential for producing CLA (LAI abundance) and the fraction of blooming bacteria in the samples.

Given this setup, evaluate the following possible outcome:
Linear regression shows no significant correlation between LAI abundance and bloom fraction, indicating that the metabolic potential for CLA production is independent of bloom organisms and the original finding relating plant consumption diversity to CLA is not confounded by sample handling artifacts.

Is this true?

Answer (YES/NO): YES